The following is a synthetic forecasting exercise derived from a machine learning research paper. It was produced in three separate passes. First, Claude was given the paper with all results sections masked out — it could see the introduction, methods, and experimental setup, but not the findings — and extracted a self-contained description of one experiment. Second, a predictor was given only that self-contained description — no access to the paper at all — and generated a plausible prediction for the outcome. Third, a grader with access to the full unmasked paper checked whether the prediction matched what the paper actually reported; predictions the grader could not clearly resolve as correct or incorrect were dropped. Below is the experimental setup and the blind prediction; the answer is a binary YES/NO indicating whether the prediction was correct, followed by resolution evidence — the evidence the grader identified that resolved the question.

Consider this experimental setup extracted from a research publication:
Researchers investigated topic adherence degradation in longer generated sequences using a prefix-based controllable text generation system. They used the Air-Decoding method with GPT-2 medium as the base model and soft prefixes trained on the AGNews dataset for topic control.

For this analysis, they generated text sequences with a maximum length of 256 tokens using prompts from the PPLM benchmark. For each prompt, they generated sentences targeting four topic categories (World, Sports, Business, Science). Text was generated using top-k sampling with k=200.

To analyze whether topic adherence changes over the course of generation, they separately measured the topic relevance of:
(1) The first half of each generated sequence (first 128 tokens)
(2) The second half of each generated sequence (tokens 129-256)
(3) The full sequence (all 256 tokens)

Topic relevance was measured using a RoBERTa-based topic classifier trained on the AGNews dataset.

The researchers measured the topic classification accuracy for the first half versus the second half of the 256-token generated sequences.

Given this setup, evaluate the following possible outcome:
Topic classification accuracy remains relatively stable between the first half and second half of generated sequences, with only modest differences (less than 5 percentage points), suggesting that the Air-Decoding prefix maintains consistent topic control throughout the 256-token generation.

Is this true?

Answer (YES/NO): NO